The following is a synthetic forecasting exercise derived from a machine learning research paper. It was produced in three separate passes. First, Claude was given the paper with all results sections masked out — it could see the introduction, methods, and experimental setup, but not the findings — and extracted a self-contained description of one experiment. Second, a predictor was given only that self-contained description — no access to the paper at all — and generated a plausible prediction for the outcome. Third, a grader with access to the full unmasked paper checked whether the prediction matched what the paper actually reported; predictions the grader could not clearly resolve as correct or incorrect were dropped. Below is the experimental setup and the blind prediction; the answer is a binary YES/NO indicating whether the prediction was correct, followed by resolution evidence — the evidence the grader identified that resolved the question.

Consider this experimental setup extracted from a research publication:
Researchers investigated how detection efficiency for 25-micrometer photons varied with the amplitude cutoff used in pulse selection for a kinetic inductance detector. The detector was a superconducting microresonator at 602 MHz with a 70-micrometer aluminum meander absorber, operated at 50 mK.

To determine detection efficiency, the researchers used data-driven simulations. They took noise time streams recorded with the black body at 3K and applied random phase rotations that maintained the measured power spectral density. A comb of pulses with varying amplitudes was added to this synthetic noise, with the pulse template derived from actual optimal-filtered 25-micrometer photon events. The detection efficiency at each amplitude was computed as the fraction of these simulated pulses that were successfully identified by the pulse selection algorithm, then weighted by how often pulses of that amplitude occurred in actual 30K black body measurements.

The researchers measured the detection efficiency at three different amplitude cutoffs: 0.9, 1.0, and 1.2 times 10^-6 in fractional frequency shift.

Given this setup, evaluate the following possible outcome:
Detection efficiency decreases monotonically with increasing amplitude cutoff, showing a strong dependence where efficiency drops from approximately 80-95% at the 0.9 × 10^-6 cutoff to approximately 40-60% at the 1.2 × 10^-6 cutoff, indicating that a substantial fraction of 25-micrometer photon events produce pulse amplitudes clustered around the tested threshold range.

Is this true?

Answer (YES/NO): NO